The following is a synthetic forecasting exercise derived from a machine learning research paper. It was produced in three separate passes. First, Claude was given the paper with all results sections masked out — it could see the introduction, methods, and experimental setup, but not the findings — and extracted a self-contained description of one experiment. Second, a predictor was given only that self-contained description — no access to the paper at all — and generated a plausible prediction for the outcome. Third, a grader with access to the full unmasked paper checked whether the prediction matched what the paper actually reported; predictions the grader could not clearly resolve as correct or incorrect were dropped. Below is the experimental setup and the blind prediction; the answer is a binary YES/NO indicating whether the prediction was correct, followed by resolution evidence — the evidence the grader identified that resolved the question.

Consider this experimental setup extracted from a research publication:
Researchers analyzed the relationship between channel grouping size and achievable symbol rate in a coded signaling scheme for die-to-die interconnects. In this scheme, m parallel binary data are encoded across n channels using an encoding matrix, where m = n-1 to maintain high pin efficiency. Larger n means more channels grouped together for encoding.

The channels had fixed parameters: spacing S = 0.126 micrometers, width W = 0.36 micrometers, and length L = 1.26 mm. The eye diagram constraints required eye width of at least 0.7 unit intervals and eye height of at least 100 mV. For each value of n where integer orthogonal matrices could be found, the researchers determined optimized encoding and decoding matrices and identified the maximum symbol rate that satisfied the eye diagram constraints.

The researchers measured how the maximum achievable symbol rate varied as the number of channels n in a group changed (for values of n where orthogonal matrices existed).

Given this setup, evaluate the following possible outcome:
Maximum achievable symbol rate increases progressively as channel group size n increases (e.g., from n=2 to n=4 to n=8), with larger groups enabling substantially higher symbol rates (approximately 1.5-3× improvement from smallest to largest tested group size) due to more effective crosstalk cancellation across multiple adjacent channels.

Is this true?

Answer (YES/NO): NO